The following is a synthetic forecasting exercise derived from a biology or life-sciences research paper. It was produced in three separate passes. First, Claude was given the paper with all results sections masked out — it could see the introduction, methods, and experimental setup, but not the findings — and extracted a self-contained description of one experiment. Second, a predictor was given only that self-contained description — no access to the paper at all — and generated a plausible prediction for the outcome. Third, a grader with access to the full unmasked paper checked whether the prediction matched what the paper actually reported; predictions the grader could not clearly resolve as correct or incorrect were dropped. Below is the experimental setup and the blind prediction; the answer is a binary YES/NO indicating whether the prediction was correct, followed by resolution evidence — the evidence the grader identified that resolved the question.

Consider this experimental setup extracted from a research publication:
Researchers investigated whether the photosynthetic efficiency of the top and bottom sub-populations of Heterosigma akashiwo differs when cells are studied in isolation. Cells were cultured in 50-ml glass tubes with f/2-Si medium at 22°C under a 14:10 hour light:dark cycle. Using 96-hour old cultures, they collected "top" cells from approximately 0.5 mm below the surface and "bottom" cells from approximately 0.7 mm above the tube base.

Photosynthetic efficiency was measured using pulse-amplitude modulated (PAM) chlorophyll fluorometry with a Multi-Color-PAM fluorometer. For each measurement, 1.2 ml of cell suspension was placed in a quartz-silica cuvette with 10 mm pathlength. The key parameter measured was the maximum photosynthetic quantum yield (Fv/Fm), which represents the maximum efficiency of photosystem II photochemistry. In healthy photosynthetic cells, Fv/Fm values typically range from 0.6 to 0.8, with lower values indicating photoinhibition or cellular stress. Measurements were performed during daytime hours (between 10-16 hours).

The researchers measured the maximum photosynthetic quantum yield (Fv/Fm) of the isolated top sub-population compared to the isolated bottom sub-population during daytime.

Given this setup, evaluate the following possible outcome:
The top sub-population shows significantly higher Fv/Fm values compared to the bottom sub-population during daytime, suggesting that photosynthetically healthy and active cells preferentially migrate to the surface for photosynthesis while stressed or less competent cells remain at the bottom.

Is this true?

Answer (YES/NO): NO